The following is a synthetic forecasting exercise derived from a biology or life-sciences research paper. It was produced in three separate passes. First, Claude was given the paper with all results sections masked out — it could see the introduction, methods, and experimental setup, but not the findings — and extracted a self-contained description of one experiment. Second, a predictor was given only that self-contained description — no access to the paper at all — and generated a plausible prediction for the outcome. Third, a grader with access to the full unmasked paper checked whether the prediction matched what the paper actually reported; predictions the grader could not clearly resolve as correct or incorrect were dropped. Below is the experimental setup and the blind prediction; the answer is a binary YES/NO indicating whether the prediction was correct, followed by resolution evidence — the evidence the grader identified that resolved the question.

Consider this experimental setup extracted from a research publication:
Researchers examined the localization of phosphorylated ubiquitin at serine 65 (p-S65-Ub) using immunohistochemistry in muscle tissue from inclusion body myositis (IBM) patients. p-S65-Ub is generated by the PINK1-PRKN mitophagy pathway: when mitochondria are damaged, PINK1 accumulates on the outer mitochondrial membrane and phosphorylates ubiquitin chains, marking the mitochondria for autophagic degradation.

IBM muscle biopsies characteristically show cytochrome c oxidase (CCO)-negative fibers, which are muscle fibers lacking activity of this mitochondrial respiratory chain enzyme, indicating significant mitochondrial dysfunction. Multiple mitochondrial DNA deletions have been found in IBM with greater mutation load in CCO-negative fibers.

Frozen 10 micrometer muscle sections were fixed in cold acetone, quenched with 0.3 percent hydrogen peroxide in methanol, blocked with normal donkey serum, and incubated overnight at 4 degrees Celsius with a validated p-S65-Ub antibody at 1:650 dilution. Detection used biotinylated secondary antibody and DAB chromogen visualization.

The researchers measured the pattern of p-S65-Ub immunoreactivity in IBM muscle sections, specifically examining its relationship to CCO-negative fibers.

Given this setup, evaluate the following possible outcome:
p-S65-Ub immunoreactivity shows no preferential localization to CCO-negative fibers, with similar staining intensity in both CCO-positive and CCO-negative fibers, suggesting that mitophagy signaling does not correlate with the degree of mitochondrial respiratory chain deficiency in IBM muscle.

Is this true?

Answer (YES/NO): NO